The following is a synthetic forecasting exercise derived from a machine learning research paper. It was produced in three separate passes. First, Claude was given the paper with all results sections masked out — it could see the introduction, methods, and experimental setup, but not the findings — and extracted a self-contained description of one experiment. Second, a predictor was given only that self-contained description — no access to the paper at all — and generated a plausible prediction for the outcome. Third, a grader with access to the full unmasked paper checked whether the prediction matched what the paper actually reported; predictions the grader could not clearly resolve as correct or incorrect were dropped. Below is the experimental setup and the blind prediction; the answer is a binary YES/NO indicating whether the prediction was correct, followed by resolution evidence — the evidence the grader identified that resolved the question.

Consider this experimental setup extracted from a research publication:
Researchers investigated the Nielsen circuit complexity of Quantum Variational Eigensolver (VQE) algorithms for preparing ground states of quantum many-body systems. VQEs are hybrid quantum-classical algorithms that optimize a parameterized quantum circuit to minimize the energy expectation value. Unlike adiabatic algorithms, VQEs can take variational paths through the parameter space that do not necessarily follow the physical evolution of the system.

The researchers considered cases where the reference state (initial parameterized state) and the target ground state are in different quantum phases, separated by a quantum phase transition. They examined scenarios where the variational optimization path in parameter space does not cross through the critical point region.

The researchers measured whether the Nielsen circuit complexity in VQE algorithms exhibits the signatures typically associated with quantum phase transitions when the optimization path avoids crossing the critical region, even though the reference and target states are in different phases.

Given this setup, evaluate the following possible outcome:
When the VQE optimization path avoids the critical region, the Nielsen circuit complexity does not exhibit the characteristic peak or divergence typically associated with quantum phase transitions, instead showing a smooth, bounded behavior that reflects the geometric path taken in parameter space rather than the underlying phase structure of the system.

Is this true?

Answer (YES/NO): YES